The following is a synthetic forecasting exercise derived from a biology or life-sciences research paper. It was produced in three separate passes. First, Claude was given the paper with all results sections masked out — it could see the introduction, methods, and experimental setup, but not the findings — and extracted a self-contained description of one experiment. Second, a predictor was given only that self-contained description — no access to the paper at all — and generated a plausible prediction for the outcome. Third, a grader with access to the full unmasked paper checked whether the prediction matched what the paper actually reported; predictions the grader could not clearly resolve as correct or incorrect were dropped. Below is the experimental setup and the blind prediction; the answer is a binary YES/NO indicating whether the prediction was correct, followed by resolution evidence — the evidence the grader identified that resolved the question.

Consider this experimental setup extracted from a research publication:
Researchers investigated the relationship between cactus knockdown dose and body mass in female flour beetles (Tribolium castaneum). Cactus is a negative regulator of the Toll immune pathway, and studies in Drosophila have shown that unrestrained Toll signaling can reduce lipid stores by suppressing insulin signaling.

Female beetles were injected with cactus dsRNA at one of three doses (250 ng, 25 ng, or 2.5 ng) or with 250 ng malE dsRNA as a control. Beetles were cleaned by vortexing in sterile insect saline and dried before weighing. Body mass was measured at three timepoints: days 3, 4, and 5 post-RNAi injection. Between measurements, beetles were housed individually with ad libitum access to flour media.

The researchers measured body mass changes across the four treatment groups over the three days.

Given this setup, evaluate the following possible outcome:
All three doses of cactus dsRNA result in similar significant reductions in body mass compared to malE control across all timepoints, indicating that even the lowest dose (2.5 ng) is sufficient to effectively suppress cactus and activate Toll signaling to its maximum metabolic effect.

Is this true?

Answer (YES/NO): NO